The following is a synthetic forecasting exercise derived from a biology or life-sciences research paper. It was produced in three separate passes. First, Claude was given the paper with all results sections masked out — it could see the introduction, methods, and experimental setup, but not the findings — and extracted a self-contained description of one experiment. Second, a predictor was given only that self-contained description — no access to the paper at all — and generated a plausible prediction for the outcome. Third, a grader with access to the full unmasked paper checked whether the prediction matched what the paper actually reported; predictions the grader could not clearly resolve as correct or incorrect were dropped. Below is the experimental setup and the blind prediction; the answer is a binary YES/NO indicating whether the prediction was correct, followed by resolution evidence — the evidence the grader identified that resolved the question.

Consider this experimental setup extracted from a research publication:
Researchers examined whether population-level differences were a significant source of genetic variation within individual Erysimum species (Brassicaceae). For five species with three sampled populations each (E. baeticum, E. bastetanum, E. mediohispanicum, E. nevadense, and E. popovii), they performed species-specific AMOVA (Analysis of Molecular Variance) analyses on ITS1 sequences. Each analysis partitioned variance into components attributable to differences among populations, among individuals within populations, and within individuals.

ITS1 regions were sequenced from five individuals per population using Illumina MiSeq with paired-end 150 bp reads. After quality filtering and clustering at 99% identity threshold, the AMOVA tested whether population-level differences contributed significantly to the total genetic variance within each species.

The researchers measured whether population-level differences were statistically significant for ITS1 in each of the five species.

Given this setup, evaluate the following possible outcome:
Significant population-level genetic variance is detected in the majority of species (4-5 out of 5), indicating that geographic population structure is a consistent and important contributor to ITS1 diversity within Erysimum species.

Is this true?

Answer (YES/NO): NO